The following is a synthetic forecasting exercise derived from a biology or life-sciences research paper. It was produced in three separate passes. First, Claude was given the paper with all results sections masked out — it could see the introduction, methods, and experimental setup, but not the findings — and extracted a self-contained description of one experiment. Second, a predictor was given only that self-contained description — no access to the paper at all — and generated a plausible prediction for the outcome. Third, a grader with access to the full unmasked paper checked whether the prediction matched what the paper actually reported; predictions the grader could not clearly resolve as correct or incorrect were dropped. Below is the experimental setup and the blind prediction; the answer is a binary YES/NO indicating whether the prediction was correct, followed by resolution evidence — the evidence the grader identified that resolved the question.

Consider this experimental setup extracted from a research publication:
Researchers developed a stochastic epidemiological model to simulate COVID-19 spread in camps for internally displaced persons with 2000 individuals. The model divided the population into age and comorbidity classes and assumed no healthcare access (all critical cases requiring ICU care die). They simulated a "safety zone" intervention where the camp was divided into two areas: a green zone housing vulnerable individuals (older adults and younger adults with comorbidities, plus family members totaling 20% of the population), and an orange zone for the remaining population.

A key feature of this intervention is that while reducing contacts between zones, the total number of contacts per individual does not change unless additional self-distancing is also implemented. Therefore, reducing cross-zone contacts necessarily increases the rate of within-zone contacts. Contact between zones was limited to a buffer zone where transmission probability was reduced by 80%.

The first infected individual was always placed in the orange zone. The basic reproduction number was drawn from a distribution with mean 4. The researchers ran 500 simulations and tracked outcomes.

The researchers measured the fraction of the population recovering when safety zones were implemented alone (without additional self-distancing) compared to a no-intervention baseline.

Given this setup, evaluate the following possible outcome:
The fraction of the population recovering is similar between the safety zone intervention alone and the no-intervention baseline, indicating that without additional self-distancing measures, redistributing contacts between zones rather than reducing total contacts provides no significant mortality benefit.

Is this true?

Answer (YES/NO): NO